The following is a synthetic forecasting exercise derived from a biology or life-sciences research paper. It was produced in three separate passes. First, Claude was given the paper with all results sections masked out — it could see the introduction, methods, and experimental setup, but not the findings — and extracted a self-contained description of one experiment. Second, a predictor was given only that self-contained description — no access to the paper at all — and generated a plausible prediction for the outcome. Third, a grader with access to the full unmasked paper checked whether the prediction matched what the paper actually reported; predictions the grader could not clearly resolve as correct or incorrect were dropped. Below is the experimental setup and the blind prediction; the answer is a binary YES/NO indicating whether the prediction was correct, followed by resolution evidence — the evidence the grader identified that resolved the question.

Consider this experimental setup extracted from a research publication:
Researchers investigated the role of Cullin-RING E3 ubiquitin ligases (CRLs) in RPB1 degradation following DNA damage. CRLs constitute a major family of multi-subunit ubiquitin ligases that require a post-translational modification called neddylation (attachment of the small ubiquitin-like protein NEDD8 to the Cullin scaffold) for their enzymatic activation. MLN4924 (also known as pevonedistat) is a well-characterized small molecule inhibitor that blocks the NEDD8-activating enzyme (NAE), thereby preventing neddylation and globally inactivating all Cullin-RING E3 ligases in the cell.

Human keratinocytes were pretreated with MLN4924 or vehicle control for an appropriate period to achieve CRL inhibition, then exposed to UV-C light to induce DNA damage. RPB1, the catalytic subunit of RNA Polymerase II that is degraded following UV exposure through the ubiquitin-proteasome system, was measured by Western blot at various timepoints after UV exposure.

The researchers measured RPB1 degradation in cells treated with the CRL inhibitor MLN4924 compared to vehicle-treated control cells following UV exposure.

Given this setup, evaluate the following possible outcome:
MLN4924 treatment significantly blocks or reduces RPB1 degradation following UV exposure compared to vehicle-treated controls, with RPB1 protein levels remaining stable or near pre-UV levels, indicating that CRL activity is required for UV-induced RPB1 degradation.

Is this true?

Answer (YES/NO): YES